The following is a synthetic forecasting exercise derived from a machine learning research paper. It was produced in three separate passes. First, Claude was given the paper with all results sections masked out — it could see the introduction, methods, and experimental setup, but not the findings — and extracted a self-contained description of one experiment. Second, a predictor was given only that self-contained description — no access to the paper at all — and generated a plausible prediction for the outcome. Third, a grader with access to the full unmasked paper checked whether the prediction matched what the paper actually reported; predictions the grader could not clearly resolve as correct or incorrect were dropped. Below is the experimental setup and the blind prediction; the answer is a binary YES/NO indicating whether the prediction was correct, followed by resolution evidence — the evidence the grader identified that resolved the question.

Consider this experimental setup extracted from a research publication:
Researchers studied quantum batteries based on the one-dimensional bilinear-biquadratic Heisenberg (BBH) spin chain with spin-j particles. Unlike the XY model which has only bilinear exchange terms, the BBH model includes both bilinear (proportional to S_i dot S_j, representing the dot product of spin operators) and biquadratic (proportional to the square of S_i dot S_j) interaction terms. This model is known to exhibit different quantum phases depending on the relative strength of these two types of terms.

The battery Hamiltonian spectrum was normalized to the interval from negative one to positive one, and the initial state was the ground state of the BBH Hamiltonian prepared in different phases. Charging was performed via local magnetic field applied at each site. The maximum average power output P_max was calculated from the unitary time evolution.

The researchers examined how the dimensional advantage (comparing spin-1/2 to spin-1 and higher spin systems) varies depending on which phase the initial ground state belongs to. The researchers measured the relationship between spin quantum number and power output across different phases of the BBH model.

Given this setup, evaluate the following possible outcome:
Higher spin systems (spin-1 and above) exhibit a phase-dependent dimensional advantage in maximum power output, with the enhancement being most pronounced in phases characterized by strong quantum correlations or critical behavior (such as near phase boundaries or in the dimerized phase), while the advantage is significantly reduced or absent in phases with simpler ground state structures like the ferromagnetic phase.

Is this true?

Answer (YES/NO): NO